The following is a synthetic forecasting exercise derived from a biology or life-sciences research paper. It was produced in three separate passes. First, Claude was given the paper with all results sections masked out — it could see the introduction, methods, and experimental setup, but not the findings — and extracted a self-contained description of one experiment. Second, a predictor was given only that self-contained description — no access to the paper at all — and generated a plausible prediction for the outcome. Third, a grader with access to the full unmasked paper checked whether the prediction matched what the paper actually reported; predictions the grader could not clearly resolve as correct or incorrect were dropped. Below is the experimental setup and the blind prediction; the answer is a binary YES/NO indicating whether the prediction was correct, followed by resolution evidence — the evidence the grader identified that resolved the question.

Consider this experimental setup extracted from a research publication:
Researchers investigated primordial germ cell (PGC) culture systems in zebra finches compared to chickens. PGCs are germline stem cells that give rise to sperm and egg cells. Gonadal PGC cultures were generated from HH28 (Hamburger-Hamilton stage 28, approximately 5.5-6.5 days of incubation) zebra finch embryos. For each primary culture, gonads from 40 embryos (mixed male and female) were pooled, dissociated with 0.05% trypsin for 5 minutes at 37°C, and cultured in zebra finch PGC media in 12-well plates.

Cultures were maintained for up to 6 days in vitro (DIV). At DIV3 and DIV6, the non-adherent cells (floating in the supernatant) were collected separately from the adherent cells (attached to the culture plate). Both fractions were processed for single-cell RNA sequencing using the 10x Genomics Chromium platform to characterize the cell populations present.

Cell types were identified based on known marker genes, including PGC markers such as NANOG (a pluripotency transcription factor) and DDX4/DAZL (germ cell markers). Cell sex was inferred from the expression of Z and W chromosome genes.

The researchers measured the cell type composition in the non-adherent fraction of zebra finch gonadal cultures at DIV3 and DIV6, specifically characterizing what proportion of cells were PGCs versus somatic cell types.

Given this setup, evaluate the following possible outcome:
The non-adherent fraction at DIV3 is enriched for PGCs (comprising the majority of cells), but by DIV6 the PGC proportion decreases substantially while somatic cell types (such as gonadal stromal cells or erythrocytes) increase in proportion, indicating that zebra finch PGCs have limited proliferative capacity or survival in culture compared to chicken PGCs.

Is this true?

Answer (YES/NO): NO